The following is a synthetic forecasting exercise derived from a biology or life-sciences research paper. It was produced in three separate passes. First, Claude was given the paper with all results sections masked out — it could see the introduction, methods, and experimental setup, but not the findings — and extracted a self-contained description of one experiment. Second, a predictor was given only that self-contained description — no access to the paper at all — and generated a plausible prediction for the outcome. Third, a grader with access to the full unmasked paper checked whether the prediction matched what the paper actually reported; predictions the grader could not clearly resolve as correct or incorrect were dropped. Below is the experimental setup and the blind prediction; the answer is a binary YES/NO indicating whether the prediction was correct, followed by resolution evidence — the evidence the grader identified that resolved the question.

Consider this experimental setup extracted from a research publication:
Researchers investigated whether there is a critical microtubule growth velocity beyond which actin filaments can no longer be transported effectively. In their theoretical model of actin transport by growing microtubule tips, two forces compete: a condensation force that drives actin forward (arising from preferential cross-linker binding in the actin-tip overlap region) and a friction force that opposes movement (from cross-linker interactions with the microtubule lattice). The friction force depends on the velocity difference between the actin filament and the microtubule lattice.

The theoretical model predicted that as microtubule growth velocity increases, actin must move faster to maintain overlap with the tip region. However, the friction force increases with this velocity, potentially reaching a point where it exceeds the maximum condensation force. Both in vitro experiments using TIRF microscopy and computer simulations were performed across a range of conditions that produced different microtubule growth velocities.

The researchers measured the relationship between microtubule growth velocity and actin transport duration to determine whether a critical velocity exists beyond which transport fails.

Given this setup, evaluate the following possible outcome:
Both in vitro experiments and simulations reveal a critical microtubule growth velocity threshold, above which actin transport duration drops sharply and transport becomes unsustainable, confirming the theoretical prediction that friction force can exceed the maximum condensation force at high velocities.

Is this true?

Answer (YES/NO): NO